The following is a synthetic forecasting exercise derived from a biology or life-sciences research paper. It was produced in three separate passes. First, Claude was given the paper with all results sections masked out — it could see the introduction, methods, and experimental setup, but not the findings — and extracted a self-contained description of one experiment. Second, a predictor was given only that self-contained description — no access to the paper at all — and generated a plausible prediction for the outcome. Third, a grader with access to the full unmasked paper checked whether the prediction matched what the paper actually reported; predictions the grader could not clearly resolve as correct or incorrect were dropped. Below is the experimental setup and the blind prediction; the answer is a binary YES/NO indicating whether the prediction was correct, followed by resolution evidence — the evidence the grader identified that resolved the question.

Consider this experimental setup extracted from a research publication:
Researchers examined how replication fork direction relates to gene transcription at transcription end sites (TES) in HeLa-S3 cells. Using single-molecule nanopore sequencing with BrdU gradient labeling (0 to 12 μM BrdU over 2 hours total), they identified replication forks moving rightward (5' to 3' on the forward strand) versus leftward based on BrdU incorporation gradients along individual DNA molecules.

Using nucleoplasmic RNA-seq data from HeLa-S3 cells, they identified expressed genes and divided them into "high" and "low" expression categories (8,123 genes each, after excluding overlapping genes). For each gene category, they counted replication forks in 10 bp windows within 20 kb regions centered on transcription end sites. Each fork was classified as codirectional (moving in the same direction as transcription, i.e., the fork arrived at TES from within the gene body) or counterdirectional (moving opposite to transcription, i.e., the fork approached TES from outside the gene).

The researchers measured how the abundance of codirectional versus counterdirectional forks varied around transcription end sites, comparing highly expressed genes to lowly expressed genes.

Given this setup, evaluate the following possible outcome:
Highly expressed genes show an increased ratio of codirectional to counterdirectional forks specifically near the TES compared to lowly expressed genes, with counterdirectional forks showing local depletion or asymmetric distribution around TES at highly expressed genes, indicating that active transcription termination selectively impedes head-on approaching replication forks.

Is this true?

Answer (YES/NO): NO